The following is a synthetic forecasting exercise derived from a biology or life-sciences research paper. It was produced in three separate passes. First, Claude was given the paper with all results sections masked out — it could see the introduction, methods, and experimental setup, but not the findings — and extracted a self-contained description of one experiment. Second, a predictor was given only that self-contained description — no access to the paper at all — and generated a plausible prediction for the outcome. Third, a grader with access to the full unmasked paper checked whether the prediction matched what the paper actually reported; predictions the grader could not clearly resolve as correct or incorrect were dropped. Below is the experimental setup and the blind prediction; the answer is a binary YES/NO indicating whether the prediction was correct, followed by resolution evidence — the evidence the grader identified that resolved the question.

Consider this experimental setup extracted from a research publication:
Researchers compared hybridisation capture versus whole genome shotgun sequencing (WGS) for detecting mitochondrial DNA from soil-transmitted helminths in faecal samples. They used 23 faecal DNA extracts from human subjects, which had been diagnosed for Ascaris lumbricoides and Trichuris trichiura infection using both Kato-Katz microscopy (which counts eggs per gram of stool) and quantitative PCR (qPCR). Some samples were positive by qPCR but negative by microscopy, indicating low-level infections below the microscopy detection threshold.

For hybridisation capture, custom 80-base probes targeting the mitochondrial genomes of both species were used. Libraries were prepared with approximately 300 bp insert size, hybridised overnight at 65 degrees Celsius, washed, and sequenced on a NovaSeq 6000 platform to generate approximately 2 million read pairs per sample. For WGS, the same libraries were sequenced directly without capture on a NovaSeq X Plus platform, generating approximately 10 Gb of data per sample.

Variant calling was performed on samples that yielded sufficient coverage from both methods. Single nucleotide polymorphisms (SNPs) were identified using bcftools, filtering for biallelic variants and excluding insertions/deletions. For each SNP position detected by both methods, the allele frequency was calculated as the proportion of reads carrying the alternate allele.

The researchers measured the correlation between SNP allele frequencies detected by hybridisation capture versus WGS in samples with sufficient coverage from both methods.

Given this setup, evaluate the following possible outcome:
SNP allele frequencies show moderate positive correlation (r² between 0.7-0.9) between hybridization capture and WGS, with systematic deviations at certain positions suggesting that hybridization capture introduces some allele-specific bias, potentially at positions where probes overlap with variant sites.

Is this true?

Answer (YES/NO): NO